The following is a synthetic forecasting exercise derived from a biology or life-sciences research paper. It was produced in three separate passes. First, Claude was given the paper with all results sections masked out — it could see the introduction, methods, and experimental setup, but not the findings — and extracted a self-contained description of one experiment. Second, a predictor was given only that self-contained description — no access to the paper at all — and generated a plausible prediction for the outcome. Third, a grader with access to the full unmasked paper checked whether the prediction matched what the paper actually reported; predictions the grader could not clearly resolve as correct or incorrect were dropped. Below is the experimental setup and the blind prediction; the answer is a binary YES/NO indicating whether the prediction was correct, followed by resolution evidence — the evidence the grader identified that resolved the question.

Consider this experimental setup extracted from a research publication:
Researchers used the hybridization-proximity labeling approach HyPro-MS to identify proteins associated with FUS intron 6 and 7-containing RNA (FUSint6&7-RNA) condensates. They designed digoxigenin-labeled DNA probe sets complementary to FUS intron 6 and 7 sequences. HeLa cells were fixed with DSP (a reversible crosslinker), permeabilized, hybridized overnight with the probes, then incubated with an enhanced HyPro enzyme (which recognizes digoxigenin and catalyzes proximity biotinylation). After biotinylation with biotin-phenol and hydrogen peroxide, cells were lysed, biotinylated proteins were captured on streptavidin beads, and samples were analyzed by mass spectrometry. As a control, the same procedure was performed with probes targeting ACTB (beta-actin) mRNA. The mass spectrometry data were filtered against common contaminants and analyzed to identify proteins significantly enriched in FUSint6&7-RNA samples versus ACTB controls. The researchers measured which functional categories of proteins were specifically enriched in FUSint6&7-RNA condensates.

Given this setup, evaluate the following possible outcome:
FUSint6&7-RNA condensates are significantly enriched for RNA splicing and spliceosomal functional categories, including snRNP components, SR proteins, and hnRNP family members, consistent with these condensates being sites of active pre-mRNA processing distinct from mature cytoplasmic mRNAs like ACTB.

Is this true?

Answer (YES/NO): NO